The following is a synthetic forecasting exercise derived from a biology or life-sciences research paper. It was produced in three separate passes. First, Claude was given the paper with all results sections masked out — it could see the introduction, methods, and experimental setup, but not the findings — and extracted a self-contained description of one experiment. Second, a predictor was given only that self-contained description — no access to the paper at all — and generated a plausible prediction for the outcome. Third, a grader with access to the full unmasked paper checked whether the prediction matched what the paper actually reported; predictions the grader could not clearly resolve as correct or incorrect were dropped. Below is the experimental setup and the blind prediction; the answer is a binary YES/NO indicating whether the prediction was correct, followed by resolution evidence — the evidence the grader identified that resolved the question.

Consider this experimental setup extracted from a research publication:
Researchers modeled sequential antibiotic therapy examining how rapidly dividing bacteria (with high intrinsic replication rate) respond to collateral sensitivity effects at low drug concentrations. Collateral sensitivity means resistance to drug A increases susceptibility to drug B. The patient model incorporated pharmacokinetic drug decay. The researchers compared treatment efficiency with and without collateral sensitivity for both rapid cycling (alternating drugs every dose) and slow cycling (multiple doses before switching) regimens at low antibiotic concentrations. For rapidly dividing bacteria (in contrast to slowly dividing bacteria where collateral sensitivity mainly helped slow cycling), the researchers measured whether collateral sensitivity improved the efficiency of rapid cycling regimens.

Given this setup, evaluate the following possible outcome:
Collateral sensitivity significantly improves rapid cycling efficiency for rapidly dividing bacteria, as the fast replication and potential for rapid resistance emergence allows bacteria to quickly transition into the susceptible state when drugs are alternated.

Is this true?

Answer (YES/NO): NO